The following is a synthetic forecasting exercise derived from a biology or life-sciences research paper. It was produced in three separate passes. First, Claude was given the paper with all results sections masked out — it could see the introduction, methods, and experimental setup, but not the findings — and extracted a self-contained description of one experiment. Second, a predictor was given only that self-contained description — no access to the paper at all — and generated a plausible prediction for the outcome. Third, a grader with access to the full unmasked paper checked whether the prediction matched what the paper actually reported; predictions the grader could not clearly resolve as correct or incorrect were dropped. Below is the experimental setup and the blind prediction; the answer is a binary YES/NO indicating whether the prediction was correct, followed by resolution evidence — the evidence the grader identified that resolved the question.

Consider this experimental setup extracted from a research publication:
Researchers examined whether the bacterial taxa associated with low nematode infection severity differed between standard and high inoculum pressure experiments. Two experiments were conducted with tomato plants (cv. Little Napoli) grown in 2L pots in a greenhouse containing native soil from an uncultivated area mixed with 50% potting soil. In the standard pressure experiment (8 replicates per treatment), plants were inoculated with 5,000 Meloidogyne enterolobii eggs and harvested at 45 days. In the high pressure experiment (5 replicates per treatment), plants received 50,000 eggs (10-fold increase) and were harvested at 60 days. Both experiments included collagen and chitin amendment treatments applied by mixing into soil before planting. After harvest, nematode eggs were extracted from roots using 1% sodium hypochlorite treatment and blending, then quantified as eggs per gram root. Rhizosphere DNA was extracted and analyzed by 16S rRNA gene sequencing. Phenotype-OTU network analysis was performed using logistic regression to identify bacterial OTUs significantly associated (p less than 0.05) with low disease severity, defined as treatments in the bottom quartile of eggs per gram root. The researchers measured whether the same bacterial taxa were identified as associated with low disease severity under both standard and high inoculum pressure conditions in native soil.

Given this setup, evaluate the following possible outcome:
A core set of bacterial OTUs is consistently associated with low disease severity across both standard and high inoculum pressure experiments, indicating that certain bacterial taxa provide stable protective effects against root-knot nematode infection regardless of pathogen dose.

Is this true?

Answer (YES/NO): NO